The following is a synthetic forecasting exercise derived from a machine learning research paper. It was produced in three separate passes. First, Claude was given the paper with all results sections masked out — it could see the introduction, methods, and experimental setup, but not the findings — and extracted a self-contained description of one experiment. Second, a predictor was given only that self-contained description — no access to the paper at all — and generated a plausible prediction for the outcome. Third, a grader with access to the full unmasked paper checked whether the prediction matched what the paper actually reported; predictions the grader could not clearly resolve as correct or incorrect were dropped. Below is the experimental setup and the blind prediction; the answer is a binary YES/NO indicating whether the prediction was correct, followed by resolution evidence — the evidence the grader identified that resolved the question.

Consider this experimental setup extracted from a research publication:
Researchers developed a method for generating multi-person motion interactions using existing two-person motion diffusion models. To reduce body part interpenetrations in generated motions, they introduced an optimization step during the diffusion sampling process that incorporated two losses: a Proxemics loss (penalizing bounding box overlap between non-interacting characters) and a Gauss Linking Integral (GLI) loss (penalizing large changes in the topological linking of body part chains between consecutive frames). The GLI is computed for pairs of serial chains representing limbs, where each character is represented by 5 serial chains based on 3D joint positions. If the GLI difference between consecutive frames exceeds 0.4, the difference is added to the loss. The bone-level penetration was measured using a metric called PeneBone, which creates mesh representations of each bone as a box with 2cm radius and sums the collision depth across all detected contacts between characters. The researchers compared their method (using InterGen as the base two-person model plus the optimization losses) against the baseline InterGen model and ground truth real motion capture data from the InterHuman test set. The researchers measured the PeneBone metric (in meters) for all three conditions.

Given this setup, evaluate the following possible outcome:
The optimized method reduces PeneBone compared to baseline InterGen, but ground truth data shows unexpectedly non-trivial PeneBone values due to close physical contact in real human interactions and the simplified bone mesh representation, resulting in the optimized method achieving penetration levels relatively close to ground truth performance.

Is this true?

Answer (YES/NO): YES